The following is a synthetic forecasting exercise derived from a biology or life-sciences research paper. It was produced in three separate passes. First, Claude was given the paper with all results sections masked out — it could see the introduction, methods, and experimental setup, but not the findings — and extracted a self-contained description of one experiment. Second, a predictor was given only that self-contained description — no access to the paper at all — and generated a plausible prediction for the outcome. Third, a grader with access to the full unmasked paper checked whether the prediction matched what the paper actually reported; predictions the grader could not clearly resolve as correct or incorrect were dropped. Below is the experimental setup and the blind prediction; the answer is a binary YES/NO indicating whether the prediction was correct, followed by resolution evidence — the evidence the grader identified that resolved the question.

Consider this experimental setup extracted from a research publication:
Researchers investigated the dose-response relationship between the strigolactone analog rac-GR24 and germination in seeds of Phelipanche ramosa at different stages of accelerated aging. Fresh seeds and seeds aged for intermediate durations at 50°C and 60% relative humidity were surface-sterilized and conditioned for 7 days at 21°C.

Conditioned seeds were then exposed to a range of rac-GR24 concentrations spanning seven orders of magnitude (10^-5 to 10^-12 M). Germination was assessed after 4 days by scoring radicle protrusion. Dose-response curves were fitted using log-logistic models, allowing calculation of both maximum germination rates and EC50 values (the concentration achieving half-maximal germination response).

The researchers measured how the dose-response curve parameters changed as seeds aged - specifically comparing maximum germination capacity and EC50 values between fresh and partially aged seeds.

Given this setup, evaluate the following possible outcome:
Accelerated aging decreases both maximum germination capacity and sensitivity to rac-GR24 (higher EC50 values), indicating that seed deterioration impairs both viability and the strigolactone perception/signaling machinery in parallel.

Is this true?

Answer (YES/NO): YES